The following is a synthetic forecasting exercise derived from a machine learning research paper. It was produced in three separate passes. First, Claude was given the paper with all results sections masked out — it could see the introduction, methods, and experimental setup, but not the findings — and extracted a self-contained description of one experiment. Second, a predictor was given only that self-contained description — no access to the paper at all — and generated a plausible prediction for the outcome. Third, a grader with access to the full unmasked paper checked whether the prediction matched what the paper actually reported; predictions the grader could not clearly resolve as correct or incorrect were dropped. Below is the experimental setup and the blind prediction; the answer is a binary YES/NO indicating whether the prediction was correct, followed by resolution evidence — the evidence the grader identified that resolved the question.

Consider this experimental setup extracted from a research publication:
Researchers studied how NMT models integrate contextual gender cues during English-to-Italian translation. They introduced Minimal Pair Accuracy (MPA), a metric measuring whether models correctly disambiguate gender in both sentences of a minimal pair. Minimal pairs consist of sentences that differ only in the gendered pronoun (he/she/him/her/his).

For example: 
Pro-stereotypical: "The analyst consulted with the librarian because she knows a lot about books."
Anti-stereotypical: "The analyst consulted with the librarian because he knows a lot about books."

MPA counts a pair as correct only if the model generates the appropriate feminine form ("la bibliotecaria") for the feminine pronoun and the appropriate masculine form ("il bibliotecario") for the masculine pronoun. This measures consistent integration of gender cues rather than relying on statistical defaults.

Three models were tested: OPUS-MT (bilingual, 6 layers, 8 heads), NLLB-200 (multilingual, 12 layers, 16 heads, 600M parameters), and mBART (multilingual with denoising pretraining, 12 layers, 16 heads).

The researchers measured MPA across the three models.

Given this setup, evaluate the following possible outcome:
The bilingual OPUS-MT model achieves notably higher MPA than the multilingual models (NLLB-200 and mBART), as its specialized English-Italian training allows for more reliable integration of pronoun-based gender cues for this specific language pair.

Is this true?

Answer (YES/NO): NO